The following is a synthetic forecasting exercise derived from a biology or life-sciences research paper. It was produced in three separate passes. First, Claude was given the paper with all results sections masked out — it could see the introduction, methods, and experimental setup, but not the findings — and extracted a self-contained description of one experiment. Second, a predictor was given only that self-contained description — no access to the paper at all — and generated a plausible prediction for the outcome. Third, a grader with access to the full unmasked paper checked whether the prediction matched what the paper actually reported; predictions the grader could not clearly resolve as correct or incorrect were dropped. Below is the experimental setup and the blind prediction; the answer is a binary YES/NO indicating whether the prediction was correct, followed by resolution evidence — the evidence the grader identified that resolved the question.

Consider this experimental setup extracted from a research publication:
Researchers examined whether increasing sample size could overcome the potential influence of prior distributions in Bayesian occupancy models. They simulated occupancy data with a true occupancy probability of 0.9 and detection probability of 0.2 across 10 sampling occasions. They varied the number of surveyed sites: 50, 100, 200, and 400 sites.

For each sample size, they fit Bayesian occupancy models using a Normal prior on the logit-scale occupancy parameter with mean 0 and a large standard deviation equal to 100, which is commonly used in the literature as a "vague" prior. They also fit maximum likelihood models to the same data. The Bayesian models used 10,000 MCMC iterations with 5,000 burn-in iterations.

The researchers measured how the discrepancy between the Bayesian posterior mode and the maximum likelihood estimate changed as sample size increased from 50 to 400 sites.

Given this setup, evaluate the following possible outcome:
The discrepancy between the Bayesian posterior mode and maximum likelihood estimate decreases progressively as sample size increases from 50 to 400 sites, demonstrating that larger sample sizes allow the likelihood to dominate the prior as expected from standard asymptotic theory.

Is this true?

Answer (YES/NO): NO